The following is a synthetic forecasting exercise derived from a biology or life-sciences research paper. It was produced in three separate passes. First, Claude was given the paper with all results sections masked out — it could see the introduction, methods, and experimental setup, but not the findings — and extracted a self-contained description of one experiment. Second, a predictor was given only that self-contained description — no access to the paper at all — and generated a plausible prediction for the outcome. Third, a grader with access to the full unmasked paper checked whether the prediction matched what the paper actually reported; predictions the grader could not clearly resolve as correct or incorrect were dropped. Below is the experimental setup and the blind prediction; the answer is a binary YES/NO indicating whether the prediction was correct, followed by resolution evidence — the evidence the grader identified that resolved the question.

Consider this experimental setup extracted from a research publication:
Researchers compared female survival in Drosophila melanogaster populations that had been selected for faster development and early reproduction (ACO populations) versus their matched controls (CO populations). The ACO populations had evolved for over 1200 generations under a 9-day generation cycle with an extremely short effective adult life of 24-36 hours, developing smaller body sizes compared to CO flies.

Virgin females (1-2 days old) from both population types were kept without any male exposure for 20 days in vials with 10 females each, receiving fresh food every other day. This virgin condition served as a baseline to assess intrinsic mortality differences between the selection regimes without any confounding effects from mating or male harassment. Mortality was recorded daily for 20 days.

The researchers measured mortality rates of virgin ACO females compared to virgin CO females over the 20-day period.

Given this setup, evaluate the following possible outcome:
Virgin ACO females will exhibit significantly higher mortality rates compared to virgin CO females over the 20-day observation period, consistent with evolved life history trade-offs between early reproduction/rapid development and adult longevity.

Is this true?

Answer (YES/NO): NO